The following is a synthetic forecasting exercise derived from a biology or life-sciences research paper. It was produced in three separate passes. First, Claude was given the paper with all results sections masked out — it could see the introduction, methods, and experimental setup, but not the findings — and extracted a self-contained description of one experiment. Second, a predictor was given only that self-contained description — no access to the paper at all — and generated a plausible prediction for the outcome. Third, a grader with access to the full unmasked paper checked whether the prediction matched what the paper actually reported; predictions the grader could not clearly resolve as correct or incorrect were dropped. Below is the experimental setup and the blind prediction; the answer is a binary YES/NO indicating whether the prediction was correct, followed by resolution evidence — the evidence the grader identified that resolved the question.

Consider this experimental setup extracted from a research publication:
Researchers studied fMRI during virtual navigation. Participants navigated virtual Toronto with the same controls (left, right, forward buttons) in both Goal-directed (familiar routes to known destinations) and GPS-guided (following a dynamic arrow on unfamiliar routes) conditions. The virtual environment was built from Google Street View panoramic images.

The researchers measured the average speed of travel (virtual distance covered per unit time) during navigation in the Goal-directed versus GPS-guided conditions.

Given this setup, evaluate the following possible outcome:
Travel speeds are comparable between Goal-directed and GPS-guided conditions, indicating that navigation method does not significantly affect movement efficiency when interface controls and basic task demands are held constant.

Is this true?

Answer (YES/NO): YES